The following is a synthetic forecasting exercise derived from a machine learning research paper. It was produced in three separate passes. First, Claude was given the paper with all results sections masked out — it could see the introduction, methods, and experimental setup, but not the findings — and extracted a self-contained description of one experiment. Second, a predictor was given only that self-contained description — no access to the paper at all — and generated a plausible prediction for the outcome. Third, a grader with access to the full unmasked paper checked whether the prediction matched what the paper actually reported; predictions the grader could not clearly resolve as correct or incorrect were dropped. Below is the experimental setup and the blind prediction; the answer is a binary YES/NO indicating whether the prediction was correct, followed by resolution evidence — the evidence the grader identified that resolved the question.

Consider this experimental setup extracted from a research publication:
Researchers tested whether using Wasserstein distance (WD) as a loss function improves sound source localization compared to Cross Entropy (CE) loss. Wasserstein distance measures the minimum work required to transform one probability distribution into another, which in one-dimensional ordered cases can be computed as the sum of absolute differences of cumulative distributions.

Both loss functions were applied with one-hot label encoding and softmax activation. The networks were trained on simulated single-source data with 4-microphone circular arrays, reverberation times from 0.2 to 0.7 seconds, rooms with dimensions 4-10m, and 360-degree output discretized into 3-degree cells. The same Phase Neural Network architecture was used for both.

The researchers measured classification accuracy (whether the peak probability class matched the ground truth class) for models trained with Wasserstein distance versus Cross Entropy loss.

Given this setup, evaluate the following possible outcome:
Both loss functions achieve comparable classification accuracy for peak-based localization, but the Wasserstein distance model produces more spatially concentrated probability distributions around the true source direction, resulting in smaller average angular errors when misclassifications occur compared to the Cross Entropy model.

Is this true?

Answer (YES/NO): NO